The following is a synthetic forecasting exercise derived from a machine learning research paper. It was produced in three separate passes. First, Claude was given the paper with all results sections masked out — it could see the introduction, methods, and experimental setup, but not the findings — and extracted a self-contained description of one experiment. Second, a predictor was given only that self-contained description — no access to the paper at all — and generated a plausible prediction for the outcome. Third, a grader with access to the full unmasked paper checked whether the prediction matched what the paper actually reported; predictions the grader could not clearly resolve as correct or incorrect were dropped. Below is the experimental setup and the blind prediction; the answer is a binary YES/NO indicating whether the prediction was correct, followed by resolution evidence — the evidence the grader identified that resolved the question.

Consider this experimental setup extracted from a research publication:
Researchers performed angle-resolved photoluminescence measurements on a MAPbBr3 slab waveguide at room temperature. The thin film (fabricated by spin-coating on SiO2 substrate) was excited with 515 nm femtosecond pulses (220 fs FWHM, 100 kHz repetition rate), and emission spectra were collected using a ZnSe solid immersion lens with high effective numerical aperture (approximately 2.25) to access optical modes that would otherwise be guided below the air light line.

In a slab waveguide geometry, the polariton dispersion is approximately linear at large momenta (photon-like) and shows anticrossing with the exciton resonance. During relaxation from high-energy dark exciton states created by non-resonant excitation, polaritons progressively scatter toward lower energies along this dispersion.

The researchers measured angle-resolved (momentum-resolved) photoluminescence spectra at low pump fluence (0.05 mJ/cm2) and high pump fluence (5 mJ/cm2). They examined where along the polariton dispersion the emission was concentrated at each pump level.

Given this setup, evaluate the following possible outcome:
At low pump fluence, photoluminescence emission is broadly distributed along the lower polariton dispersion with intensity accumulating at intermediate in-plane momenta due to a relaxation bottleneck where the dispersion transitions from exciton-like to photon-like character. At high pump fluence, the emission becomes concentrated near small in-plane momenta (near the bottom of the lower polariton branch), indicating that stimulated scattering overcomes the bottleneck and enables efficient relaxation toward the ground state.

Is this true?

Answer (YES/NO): NO